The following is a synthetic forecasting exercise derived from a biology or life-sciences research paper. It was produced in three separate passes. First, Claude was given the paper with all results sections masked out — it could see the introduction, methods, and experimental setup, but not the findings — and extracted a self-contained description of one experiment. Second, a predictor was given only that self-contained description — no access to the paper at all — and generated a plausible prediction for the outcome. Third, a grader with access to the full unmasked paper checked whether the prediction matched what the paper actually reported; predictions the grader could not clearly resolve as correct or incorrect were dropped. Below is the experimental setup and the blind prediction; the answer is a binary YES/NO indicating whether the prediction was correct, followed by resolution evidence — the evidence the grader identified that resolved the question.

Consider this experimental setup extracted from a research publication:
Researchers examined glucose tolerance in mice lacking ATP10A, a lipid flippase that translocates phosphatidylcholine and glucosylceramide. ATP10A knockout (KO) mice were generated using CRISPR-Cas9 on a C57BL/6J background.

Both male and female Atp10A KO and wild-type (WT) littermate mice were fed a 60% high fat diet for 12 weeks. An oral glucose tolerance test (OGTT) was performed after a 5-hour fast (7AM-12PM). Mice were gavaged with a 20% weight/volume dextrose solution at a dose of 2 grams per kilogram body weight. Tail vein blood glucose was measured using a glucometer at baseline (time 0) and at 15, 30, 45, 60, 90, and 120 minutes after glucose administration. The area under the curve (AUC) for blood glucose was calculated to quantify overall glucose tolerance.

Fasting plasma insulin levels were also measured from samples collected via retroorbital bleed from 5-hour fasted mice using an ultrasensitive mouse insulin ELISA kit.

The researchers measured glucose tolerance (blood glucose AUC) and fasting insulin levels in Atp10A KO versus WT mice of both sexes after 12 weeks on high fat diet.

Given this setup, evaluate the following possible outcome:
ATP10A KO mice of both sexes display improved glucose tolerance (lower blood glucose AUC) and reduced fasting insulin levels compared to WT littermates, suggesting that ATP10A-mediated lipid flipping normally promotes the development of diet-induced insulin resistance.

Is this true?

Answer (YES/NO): NO